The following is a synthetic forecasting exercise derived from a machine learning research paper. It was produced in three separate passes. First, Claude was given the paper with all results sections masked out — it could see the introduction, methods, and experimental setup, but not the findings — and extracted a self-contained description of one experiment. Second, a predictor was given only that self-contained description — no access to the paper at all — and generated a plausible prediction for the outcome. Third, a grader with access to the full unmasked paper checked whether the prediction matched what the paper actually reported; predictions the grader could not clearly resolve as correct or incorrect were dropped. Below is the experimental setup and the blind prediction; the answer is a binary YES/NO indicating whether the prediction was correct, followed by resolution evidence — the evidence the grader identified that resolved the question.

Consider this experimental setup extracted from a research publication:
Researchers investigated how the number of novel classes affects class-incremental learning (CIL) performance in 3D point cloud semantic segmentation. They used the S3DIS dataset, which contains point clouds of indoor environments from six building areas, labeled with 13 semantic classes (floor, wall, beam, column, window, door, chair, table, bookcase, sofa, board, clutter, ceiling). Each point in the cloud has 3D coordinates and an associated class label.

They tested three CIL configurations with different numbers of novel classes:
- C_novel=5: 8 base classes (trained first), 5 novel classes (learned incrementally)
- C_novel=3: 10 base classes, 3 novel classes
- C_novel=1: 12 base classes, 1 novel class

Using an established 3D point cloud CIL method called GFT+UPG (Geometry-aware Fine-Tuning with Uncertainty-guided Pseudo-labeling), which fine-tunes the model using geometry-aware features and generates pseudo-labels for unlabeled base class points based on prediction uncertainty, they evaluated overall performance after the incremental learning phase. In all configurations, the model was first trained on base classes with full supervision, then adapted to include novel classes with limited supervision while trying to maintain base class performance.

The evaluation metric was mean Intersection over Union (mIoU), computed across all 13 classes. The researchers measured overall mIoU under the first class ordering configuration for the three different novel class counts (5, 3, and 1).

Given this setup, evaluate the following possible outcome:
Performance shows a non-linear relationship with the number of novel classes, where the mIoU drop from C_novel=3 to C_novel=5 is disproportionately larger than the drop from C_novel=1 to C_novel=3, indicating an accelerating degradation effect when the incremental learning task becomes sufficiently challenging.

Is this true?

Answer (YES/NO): NO